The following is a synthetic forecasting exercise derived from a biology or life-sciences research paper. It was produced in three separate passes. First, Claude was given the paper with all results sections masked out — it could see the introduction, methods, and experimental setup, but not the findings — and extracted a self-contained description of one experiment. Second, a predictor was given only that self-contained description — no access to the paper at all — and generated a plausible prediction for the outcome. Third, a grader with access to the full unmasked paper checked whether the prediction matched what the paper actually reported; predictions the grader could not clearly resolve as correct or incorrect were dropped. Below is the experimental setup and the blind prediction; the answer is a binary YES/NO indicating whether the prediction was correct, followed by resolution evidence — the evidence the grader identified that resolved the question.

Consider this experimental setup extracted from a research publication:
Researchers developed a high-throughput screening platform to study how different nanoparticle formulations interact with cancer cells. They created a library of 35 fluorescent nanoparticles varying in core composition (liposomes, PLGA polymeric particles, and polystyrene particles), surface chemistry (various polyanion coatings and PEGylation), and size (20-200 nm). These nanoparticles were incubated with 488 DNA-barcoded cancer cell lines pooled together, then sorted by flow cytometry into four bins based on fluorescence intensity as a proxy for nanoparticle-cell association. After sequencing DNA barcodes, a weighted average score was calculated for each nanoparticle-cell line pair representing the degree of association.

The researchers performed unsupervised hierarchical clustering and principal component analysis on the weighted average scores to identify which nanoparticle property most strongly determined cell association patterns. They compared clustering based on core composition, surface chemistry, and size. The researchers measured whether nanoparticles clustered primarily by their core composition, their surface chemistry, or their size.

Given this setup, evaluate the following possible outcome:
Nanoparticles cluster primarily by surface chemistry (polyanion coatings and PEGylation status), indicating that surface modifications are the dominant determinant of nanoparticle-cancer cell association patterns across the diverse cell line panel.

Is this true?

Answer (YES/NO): NO